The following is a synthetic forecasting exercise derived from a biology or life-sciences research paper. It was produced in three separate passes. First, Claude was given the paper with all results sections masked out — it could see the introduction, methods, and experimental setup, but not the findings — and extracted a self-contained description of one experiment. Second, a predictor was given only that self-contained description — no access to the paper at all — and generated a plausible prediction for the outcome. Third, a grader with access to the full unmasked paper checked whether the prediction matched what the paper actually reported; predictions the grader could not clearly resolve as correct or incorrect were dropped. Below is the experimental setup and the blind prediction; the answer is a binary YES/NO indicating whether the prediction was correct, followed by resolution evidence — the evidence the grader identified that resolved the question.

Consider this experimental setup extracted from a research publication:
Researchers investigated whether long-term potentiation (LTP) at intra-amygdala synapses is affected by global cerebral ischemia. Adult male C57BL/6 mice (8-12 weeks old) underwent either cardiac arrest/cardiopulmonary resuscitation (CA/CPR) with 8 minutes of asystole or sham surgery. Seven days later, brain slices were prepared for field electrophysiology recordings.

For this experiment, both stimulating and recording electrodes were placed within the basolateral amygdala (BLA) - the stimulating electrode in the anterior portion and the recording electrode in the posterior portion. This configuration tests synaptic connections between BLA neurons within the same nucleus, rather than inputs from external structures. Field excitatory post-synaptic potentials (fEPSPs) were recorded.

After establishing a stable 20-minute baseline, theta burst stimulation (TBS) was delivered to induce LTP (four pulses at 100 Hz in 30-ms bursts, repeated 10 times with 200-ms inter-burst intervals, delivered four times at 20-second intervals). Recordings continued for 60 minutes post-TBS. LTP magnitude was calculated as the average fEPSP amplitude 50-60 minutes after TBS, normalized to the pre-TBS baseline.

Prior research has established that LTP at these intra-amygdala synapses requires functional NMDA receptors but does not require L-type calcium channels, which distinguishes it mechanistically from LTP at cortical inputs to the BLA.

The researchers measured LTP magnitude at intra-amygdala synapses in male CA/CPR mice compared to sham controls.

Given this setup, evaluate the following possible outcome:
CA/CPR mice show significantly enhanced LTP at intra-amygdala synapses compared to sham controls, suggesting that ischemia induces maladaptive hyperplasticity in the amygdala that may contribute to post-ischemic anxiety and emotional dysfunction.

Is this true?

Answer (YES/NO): NO